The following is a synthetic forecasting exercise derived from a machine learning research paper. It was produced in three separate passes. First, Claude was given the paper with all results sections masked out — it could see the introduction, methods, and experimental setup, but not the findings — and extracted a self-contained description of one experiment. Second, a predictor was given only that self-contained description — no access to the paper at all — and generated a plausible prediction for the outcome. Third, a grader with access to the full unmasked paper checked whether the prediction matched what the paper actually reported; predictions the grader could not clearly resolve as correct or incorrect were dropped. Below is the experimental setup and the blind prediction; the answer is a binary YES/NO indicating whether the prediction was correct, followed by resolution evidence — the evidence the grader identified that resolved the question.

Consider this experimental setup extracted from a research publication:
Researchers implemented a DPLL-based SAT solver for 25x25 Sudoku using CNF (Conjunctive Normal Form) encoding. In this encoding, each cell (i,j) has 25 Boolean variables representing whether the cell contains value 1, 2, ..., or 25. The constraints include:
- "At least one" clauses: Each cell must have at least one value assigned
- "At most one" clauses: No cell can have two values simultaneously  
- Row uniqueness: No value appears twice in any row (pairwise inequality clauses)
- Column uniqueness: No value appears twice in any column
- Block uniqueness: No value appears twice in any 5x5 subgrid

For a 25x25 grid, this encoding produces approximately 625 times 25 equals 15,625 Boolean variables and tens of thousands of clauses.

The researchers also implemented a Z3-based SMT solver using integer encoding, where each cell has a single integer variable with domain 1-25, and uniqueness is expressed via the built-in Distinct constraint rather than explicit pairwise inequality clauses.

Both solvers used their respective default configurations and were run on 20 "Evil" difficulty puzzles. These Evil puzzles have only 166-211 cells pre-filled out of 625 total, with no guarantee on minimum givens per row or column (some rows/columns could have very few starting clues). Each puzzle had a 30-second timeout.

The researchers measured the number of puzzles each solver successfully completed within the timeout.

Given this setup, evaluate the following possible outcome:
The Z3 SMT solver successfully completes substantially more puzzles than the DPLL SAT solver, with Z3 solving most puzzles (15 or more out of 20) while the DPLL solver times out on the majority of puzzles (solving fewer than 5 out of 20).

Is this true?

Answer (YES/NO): NO